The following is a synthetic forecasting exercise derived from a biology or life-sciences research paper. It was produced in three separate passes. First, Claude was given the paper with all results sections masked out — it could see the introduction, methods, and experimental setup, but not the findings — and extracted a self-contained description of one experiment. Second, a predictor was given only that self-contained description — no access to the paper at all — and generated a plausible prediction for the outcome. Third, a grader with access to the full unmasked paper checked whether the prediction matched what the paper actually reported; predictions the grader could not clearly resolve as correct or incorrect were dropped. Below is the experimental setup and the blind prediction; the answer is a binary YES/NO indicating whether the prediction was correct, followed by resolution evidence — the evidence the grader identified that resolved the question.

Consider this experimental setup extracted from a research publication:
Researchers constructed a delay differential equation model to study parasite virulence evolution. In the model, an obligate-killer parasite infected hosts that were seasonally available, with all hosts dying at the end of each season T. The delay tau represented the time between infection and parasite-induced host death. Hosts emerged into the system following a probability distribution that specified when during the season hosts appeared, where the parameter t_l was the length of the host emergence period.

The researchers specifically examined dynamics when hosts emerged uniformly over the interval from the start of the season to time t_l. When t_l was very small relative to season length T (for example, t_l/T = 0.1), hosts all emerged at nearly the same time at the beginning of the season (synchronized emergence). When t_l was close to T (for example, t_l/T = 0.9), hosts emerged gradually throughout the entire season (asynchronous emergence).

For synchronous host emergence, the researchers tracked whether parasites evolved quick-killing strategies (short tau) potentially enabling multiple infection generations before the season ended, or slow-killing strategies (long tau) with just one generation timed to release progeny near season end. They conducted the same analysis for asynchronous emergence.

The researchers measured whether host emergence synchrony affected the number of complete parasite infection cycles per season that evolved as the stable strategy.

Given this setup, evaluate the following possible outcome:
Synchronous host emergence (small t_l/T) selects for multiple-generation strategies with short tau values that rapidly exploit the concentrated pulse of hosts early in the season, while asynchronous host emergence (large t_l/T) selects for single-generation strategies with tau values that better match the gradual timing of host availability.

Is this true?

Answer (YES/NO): NO